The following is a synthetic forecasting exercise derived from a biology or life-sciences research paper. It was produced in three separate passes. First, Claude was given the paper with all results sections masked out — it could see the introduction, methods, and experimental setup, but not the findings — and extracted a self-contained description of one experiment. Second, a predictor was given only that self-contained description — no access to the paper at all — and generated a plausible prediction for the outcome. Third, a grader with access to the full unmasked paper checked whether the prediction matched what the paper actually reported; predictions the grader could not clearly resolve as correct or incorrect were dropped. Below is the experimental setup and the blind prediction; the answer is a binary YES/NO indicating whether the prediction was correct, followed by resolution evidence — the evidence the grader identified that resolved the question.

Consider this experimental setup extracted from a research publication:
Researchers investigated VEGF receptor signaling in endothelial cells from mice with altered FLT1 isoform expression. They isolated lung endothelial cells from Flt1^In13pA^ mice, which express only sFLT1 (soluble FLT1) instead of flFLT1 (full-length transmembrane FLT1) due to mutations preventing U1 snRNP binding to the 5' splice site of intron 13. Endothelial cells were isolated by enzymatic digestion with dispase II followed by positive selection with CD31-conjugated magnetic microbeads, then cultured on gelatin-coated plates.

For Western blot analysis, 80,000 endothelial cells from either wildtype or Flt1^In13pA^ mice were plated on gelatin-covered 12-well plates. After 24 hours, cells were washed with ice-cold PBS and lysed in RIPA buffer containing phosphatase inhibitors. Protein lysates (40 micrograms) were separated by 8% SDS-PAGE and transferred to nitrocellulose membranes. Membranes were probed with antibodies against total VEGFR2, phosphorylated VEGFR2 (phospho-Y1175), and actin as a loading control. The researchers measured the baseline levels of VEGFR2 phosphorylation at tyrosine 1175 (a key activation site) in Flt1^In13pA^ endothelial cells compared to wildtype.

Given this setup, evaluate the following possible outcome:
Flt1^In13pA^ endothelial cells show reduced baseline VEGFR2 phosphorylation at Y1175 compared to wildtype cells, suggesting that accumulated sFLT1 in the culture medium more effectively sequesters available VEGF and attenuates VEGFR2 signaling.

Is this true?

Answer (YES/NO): NO